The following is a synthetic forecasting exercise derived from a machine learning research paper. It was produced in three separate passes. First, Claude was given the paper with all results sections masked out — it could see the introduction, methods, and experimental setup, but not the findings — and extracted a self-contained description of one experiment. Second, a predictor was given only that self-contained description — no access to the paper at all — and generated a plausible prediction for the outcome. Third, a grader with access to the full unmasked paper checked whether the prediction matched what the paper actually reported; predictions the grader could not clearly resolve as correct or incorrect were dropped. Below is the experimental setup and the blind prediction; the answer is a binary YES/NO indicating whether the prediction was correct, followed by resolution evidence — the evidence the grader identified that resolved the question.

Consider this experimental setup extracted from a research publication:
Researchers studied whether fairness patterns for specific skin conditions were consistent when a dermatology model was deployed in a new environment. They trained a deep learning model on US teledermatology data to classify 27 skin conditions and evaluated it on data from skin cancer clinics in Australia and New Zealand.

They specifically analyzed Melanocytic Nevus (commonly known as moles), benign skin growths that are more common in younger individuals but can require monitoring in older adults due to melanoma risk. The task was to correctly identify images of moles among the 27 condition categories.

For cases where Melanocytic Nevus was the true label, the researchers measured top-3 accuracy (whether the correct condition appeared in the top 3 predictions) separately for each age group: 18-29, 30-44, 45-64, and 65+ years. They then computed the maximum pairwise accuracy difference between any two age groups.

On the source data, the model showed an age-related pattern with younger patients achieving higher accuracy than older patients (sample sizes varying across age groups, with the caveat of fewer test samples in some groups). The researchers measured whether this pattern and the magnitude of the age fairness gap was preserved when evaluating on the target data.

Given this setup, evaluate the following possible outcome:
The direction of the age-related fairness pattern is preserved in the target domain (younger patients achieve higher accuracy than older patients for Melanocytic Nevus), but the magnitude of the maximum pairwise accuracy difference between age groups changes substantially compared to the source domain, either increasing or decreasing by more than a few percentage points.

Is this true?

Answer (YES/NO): YES